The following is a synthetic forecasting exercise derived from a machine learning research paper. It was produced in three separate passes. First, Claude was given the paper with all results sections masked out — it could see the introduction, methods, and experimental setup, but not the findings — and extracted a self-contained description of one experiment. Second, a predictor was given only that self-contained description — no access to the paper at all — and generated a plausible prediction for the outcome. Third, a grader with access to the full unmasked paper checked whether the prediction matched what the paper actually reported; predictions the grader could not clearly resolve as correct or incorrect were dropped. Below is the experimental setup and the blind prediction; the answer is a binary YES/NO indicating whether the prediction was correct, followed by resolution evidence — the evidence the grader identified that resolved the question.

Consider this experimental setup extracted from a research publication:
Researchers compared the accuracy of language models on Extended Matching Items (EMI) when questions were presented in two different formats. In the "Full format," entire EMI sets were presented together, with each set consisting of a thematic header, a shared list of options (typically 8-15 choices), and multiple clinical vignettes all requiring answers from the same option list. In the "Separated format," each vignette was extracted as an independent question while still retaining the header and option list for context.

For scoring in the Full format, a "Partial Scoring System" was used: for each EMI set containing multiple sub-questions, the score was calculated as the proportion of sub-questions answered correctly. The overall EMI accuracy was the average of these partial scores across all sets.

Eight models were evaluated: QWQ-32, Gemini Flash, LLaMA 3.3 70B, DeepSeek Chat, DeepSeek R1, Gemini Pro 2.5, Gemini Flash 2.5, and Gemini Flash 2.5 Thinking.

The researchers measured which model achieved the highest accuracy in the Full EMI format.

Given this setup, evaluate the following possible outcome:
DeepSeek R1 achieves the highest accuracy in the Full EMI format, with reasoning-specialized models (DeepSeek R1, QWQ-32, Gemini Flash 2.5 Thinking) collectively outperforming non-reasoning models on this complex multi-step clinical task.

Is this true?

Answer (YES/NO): NO